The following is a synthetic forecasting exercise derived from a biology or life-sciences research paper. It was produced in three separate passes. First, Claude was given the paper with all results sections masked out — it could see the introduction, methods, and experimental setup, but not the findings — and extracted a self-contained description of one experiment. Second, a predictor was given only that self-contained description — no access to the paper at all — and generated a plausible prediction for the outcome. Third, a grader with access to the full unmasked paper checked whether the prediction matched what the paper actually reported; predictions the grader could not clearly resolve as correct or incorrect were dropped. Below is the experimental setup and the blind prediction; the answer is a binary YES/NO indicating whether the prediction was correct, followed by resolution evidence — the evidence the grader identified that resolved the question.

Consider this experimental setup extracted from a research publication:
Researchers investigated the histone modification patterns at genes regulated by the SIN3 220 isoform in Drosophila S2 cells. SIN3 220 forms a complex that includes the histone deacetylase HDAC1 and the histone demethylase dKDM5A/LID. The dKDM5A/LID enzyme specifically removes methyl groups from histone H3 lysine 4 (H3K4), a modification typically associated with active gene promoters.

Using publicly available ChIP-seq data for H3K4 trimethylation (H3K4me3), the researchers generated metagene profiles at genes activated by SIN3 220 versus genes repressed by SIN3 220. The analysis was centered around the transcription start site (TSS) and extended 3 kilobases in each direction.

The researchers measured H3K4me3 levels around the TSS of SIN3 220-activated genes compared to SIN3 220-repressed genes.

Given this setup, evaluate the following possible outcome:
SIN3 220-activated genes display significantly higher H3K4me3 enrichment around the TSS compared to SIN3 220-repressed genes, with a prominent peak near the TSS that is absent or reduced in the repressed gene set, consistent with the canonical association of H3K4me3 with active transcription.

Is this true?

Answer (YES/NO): NO